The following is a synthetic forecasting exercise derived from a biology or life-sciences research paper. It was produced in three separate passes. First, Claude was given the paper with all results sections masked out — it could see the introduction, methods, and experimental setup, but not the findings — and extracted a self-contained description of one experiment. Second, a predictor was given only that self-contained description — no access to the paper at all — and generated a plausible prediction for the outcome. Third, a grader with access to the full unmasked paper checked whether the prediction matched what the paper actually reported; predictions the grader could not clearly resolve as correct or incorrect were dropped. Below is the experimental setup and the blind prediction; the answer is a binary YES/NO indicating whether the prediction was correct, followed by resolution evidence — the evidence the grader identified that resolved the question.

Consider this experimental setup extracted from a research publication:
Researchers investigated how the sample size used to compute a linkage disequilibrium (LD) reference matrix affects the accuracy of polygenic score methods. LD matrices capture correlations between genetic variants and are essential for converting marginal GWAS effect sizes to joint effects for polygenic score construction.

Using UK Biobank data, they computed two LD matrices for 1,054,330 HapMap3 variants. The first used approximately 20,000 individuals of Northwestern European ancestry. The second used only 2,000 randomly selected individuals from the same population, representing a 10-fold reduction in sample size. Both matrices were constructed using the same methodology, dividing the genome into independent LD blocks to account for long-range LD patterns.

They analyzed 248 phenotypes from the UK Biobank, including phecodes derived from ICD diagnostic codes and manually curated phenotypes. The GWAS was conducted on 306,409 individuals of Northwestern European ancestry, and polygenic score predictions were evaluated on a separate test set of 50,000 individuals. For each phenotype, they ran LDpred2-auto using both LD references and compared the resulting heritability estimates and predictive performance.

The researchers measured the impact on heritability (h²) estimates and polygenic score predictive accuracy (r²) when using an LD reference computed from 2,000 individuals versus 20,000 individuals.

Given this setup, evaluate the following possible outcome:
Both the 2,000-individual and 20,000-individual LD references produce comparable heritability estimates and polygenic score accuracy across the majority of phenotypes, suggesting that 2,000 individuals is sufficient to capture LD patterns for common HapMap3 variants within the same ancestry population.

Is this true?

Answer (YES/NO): NO